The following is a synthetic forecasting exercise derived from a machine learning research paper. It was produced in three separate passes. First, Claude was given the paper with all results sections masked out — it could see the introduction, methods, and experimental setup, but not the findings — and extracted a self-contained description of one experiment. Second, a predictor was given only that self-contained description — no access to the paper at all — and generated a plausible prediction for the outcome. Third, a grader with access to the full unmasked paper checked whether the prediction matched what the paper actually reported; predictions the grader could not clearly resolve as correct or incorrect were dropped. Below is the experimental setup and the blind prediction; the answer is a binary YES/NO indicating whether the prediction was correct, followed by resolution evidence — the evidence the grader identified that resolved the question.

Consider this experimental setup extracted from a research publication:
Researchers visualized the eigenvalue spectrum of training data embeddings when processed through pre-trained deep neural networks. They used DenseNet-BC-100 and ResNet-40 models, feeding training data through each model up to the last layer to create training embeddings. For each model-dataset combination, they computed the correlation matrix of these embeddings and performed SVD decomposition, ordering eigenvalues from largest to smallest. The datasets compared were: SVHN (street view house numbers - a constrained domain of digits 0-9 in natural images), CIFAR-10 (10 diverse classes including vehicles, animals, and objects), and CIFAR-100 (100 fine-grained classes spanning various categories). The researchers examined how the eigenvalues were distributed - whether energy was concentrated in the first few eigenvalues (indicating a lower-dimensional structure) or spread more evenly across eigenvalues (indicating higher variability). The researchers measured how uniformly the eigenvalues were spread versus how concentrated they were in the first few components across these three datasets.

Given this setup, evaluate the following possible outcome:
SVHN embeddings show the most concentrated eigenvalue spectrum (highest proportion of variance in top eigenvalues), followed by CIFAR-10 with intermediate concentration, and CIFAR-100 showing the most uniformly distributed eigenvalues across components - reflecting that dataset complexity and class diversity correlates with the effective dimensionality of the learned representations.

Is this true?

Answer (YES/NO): YES